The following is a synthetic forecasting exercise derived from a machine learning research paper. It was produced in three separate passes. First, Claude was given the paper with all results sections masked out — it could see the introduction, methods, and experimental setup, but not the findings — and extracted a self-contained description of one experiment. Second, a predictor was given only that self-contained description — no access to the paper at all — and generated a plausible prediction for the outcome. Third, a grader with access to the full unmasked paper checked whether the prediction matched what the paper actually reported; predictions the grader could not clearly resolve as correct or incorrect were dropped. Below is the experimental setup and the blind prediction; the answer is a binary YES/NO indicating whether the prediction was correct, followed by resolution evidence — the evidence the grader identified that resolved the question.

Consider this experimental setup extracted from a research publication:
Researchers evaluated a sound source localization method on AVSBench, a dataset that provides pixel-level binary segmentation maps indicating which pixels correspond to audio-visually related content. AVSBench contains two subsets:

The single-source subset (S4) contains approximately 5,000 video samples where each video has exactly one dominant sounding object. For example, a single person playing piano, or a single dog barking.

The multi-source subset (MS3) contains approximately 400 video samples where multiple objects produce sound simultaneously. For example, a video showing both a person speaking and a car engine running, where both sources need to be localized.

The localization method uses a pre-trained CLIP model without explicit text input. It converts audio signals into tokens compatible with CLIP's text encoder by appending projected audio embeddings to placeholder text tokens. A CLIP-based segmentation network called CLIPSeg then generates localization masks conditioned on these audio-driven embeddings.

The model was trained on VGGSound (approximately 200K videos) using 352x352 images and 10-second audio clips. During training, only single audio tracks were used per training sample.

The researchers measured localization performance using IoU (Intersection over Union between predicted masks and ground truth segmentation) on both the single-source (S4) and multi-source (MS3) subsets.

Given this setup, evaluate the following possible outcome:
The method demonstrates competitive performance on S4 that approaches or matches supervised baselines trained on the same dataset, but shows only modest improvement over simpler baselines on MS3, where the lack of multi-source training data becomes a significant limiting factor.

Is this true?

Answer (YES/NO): NO